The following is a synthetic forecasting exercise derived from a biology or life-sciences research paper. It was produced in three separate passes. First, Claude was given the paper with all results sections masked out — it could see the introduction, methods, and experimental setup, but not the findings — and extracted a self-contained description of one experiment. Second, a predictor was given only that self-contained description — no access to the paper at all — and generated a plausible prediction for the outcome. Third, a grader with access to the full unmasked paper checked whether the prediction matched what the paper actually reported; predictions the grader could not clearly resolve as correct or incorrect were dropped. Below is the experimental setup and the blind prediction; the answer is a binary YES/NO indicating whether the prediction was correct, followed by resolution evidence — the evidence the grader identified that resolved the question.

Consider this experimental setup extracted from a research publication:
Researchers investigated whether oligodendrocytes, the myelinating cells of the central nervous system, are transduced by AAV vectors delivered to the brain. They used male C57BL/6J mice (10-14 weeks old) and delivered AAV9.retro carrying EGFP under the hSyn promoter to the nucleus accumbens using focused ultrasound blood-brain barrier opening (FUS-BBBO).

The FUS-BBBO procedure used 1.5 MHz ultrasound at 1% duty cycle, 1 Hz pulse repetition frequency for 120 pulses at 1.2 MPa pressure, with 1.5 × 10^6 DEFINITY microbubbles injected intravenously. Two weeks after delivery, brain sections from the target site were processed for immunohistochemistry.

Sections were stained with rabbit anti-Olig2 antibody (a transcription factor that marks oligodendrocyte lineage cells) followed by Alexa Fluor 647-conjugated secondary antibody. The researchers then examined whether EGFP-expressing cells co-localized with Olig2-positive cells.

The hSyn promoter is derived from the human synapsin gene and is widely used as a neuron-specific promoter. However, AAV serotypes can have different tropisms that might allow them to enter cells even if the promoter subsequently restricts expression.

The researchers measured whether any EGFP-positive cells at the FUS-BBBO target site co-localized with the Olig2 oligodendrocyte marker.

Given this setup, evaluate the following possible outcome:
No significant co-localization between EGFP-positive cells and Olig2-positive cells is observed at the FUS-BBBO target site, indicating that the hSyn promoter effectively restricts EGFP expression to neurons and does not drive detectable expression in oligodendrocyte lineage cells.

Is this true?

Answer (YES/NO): YES